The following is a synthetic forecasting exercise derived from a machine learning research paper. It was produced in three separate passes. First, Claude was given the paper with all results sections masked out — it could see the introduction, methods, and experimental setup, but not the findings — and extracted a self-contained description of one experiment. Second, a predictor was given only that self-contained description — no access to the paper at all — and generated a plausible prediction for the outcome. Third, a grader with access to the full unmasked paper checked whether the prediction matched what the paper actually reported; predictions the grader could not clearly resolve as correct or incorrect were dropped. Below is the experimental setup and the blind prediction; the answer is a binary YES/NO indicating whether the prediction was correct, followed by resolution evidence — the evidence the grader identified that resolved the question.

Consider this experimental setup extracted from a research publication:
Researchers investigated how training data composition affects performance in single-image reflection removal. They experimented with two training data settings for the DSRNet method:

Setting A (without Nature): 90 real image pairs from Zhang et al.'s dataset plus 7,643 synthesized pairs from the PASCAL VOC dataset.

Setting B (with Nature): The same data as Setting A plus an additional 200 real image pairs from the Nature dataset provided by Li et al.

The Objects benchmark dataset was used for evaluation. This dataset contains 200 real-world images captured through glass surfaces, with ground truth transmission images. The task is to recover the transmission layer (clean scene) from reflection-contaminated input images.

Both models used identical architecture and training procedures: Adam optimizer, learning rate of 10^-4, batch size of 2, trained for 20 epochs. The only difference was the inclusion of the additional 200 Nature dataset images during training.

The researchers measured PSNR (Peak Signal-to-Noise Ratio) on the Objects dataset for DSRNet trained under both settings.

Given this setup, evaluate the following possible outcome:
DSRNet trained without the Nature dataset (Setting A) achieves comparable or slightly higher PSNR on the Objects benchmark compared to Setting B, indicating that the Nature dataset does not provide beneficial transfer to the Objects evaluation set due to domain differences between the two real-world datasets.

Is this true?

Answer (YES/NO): NO